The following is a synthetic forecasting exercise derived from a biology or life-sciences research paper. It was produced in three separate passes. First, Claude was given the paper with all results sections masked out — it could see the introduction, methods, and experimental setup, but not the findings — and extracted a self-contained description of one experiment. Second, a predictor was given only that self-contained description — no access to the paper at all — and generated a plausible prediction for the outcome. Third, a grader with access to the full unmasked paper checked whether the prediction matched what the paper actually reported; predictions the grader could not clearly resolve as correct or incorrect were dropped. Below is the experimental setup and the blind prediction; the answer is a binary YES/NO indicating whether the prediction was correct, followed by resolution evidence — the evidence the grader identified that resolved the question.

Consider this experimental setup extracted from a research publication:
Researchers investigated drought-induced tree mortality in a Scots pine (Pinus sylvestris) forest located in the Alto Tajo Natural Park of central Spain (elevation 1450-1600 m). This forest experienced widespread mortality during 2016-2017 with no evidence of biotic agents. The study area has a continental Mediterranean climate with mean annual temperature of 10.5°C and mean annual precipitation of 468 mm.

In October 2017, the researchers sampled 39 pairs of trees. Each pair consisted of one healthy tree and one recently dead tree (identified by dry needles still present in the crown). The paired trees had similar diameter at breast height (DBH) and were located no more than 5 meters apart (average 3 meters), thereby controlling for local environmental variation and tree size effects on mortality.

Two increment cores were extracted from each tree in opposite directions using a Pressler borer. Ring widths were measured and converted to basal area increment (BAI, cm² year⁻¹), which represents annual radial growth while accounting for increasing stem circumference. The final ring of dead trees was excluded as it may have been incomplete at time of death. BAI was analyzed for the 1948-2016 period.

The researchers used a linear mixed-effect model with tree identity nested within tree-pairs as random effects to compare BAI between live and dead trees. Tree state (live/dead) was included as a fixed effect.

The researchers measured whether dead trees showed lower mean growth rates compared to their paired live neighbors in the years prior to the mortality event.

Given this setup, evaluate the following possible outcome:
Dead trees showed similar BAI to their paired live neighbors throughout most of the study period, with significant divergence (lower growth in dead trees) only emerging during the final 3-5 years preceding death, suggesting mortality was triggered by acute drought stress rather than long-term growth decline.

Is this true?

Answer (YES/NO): NO